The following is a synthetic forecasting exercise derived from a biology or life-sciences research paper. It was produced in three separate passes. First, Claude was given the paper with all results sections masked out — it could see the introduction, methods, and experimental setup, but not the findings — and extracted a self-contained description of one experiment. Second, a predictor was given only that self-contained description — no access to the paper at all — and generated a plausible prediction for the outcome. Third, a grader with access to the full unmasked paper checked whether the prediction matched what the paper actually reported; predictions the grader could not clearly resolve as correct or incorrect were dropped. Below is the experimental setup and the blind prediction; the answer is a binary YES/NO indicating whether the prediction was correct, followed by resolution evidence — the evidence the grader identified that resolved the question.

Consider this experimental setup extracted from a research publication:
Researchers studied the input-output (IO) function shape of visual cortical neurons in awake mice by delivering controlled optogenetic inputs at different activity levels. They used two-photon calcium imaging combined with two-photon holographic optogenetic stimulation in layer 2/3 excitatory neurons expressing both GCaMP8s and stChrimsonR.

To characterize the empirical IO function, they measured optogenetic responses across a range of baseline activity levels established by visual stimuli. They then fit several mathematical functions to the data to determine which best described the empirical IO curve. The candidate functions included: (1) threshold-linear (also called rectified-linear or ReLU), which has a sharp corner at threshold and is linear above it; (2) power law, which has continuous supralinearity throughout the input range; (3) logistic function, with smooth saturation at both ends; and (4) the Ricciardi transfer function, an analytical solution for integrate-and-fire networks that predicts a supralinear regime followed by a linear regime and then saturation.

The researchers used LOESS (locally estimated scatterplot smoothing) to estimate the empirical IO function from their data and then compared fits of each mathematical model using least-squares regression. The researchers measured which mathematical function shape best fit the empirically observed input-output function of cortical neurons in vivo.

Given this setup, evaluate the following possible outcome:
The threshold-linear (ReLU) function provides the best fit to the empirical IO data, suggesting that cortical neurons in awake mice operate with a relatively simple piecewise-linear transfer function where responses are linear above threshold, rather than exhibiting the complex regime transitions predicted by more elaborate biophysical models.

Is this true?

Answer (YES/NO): NO